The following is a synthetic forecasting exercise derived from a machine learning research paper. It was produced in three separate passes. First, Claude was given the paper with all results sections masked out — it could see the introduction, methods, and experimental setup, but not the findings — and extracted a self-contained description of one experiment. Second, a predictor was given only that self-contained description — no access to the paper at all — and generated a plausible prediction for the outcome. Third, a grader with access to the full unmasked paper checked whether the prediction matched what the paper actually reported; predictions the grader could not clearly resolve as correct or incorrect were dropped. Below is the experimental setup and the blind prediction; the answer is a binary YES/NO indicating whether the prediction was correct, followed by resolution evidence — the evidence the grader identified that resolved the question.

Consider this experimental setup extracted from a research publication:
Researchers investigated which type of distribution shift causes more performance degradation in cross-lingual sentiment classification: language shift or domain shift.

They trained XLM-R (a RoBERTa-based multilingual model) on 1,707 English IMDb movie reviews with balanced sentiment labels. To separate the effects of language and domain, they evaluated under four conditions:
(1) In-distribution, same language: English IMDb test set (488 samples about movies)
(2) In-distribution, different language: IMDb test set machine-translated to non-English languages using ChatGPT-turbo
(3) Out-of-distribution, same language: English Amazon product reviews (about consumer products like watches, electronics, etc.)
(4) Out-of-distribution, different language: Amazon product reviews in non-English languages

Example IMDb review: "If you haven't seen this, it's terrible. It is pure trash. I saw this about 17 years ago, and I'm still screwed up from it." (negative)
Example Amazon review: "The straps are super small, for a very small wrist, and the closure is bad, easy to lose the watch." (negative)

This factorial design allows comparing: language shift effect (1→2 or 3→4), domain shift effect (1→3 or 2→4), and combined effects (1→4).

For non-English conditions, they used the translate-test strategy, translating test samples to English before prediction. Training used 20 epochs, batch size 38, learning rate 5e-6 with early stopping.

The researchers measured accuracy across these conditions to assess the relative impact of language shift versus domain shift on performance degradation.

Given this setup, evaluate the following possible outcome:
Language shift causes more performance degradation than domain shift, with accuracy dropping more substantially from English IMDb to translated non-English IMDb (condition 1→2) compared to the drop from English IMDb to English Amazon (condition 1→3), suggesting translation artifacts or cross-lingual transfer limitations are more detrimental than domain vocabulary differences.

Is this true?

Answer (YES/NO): NO